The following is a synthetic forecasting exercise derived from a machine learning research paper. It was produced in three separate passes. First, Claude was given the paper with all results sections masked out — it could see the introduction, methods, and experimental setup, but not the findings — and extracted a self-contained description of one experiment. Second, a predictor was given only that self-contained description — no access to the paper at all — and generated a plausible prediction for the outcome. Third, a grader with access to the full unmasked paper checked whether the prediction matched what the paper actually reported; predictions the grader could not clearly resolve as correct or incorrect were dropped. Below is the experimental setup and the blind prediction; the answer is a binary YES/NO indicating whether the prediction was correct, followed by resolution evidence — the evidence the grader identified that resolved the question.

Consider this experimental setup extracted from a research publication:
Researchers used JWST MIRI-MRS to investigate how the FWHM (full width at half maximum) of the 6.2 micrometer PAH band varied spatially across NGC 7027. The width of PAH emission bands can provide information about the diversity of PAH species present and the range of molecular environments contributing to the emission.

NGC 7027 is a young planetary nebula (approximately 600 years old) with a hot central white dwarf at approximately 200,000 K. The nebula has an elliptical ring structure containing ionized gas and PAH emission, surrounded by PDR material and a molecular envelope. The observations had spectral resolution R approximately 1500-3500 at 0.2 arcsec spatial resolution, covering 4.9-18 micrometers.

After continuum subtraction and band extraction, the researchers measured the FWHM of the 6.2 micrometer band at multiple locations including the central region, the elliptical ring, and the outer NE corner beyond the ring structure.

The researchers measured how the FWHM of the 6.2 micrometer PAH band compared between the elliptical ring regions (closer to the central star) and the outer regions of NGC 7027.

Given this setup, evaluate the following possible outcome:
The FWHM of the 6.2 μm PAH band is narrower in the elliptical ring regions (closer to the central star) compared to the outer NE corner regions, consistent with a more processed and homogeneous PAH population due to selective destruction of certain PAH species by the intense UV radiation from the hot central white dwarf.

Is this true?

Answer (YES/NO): NO